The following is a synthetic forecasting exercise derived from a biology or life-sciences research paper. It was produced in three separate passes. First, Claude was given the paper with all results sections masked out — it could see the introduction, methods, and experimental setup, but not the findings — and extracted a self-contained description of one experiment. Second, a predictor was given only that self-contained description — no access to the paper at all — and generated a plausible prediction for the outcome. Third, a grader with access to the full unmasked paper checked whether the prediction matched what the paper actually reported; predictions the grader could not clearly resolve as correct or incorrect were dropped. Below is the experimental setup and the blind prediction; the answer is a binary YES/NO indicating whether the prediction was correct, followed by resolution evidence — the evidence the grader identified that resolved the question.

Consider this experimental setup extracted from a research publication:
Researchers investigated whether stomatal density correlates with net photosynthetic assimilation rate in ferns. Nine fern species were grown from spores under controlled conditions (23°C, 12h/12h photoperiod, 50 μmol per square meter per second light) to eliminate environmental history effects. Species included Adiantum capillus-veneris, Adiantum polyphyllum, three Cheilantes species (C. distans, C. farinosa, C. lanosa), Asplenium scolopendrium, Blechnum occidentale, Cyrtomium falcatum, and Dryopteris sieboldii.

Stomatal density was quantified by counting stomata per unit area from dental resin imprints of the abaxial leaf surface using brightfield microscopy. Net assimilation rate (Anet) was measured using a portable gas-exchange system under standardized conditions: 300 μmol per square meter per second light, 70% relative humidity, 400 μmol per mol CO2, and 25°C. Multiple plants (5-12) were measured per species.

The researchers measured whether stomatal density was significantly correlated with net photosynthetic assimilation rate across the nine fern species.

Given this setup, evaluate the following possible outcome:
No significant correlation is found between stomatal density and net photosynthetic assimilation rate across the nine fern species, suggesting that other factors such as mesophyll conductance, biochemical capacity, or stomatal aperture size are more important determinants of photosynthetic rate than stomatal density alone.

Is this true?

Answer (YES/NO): NO